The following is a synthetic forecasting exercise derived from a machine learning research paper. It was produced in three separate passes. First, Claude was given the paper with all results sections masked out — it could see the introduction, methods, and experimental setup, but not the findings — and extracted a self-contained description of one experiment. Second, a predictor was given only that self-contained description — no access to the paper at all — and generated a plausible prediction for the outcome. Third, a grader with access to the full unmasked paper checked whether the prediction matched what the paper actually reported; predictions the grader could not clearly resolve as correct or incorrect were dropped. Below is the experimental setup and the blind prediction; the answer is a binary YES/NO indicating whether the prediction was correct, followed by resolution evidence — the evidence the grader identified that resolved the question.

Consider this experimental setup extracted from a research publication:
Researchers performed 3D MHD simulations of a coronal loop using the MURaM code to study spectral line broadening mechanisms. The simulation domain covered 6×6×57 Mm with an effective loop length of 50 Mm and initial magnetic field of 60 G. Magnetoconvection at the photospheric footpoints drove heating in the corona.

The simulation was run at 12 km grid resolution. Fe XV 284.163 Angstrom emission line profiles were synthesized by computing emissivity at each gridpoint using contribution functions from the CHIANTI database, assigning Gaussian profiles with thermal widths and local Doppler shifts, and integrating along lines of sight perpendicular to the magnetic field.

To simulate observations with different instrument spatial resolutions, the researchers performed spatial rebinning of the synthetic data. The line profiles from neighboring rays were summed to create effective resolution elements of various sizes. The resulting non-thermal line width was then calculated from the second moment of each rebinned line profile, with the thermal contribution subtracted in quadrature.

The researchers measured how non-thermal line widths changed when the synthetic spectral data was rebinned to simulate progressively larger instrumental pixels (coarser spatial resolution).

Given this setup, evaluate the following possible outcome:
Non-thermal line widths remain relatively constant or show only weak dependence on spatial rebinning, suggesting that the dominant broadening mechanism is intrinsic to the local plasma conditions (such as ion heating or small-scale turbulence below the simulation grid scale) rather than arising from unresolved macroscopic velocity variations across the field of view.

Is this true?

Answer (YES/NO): YES